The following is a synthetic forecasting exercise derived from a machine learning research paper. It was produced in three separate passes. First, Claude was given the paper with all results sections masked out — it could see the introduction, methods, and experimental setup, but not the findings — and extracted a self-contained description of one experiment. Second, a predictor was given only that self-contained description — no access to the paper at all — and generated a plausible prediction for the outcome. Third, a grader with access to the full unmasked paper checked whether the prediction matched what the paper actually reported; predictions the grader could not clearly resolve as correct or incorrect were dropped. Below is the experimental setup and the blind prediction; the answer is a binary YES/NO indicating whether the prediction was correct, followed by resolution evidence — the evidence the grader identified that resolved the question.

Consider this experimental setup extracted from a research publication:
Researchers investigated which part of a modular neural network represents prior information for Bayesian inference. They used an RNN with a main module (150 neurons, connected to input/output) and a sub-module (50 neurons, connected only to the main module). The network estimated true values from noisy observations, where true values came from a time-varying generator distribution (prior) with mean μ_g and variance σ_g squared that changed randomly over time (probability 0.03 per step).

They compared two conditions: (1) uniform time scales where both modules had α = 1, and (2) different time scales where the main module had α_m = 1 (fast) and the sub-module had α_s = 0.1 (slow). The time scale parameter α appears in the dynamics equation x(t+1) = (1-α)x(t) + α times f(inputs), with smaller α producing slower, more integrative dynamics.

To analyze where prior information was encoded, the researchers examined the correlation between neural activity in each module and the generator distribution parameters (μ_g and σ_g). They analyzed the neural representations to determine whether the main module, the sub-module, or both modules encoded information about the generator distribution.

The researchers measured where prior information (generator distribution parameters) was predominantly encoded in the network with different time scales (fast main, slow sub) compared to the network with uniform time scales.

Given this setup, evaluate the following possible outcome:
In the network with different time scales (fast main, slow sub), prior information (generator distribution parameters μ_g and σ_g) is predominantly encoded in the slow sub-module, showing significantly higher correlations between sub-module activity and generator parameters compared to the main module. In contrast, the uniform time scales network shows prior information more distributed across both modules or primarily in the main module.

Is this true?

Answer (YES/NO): YES